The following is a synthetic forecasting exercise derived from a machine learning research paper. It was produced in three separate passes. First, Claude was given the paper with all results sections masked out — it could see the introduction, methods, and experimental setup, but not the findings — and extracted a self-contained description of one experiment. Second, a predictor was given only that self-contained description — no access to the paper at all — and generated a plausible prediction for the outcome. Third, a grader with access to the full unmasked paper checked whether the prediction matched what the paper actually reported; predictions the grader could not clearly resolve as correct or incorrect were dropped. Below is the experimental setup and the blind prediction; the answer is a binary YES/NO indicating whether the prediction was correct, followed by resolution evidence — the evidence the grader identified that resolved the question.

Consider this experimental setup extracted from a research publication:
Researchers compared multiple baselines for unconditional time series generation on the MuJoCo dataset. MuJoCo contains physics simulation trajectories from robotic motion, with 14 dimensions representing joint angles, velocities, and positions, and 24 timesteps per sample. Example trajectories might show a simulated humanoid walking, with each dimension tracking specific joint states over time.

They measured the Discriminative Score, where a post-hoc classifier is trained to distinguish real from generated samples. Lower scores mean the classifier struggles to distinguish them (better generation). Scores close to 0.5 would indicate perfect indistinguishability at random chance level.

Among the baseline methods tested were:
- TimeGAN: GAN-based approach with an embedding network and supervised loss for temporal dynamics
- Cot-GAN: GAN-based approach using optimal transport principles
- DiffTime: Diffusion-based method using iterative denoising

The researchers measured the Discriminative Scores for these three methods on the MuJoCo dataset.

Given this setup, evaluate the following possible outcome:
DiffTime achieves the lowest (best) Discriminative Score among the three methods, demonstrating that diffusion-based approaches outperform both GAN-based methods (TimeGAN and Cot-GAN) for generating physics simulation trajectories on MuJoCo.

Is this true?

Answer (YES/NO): YES